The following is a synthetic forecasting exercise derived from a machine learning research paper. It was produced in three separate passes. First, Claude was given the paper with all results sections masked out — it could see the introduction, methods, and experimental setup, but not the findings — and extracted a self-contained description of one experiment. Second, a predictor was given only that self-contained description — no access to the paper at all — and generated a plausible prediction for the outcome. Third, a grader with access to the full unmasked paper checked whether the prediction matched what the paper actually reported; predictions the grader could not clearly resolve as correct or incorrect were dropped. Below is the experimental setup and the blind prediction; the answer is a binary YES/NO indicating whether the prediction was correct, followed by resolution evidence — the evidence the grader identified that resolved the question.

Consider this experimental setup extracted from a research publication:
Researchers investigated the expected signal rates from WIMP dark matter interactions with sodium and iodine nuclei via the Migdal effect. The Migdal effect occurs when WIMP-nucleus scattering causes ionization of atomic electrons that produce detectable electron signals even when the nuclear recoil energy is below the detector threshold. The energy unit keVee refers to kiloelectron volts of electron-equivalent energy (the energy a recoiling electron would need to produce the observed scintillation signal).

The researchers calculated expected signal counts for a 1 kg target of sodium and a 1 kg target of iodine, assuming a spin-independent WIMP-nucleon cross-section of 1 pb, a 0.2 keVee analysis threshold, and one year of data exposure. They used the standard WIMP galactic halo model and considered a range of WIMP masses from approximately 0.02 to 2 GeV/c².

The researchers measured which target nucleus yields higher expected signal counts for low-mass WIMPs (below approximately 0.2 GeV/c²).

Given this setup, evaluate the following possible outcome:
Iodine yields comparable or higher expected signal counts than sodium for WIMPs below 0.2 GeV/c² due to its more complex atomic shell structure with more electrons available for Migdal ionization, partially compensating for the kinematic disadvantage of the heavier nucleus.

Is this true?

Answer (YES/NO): NO